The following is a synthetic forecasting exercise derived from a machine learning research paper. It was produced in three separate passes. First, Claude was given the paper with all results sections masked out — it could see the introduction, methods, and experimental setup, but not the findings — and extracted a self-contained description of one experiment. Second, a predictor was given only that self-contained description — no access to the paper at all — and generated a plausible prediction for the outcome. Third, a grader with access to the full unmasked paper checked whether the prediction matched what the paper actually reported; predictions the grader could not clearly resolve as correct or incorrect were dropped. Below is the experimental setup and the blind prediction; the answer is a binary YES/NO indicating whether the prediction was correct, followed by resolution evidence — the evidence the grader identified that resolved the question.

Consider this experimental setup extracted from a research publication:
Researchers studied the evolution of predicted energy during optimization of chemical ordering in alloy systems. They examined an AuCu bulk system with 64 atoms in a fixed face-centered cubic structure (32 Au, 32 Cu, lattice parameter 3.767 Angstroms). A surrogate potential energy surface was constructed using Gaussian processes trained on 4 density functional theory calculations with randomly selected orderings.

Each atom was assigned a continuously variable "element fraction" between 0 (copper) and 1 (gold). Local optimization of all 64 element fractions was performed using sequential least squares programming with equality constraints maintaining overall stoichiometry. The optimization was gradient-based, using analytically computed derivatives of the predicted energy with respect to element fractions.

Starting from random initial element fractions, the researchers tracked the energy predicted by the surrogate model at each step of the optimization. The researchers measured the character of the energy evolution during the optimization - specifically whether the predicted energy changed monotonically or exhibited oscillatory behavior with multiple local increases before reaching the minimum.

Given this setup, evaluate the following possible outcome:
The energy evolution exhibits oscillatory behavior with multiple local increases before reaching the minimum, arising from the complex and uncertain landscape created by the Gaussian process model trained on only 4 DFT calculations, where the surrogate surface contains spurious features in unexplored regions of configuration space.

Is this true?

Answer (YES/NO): NO